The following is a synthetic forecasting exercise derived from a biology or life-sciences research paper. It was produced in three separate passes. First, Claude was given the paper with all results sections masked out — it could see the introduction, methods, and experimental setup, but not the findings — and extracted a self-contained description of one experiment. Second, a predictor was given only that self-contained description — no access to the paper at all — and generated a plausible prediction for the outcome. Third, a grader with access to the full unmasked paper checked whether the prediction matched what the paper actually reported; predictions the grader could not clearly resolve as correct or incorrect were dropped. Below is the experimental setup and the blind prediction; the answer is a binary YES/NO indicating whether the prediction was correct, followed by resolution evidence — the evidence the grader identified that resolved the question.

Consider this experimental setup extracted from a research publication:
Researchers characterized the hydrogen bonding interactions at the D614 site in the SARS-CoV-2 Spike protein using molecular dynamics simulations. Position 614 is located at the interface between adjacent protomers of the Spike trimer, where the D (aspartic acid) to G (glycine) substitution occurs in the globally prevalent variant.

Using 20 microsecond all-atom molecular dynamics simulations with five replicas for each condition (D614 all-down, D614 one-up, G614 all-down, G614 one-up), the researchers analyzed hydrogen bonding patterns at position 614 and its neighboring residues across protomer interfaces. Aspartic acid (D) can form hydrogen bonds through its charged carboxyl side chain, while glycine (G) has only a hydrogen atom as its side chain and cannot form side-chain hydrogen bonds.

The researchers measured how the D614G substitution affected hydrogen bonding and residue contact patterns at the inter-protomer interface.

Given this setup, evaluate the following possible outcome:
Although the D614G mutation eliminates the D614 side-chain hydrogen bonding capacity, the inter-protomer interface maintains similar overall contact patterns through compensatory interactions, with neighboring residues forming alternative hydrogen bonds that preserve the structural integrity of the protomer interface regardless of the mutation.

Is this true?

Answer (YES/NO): NO